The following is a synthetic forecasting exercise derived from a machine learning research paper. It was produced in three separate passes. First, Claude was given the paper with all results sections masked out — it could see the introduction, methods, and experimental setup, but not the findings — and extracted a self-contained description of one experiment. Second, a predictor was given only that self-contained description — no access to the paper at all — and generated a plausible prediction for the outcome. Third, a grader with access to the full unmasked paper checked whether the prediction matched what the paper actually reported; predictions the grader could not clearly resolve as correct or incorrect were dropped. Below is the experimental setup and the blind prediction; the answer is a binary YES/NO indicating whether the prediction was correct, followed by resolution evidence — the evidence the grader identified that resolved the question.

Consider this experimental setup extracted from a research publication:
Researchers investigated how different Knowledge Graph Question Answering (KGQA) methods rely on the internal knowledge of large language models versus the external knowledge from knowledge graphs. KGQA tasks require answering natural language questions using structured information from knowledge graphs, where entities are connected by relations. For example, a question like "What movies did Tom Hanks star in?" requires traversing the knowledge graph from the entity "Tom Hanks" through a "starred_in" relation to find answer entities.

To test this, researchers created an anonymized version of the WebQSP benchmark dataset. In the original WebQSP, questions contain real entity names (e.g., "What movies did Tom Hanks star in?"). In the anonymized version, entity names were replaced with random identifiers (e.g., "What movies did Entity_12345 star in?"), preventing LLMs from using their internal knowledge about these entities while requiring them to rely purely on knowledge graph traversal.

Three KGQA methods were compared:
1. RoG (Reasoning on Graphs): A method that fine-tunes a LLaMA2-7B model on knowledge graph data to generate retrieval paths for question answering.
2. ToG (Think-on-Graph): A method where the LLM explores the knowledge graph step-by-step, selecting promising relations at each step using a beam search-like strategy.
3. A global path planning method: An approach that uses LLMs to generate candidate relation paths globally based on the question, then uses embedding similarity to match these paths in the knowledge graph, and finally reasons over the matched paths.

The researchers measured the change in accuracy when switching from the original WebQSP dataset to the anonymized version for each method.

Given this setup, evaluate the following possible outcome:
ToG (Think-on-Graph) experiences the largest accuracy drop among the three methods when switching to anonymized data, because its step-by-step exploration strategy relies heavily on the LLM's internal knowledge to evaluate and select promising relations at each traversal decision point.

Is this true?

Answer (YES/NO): NO